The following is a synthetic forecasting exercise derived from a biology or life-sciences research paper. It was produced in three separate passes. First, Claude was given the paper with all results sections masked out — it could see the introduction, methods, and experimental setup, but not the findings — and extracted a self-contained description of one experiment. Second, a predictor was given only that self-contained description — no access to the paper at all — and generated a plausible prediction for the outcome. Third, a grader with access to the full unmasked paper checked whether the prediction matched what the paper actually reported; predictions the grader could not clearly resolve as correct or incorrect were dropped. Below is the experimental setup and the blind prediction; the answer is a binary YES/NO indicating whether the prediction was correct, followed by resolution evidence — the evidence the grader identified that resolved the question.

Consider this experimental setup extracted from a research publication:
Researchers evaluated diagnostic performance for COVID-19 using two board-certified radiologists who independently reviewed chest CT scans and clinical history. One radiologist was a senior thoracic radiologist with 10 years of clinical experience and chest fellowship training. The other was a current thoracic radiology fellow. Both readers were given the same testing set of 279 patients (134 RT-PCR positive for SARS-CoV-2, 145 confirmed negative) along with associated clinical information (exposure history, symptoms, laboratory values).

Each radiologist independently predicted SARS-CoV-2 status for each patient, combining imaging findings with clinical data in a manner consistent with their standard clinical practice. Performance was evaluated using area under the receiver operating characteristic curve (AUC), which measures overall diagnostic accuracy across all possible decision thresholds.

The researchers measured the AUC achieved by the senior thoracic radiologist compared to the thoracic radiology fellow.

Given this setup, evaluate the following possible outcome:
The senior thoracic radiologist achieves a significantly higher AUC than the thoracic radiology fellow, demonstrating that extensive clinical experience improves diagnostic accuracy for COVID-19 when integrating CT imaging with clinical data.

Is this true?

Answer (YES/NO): YES